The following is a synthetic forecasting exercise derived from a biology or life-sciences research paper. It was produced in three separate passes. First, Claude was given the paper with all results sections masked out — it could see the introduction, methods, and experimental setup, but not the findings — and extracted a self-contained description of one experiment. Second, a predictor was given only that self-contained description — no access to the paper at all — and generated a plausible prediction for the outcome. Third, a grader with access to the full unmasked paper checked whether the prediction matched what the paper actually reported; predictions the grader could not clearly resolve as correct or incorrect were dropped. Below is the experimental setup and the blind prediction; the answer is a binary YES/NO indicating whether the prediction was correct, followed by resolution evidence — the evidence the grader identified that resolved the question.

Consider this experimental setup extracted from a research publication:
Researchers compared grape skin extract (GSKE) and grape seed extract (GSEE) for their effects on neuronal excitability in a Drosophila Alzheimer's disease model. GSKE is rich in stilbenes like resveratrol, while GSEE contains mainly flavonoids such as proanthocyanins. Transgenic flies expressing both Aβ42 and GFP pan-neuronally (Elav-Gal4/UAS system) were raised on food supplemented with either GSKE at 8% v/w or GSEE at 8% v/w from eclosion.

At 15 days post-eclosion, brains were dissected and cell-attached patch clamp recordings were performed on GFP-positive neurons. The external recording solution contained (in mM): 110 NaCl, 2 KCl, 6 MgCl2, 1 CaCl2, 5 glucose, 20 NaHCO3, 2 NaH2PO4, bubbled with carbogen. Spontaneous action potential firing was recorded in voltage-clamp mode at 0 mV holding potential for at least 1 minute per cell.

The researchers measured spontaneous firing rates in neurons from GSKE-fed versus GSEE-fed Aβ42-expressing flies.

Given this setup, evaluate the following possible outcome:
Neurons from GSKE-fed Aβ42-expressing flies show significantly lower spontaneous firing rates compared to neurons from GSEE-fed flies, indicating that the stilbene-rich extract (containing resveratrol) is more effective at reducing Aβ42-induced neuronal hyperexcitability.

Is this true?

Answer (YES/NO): YES